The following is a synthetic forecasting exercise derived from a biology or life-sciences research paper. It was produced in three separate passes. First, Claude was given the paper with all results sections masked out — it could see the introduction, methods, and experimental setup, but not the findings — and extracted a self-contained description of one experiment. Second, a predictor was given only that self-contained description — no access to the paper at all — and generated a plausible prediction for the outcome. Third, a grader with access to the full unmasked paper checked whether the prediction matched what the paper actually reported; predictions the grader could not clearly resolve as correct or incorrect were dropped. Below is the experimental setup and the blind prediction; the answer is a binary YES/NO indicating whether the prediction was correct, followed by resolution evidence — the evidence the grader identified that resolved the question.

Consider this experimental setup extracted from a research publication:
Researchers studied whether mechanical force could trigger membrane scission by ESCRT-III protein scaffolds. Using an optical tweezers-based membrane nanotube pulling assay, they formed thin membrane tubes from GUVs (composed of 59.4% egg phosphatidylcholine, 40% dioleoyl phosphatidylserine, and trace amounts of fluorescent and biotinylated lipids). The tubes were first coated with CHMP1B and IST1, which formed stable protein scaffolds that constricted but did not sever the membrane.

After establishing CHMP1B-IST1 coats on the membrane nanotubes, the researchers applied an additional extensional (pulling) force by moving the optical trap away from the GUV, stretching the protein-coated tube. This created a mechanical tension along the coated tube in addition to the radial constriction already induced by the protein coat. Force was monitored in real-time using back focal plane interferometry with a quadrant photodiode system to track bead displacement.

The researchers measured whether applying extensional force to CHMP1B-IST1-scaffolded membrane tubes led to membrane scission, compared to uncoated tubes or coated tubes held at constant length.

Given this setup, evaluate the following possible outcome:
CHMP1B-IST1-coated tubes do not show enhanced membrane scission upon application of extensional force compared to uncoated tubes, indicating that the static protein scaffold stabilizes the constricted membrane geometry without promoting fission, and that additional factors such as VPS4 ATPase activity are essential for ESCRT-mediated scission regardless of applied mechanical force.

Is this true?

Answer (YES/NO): NO